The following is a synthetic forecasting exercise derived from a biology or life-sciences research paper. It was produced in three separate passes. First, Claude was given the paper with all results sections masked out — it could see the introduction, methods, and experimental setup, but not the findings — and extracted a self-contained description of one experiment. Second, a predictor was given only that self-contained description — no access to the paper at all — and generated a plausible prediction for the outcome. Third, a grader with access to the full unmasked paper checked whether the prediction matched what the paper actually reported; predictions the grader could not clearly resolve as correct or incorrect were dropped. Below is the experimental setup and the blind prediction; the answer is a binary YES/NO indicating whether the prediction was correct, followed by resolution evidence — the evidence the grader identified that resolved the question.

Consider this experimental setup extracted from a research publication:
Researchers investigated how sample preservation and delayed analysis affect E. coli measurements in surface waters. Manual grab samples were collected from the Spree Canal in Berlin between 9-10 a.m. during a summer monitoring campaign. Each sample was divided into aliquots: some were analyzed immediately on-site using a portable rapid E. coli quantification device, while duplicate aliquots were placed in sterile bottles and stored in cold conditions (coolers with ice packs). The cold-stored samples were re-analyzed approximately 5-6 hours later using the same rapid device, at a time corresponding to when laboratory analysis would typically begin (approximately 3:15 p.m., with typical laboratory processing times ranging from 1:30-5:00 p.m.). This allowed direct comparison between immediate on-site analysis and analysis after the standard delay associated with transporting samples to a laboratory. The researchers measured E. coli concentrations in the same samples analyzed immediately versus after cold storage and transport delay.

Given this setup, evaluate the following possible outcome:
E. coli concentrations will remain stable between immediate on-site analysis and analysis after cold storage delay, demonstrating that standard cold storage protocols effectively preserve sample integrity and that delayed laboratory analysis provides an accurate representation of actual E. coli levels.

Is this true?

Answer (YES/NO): NO